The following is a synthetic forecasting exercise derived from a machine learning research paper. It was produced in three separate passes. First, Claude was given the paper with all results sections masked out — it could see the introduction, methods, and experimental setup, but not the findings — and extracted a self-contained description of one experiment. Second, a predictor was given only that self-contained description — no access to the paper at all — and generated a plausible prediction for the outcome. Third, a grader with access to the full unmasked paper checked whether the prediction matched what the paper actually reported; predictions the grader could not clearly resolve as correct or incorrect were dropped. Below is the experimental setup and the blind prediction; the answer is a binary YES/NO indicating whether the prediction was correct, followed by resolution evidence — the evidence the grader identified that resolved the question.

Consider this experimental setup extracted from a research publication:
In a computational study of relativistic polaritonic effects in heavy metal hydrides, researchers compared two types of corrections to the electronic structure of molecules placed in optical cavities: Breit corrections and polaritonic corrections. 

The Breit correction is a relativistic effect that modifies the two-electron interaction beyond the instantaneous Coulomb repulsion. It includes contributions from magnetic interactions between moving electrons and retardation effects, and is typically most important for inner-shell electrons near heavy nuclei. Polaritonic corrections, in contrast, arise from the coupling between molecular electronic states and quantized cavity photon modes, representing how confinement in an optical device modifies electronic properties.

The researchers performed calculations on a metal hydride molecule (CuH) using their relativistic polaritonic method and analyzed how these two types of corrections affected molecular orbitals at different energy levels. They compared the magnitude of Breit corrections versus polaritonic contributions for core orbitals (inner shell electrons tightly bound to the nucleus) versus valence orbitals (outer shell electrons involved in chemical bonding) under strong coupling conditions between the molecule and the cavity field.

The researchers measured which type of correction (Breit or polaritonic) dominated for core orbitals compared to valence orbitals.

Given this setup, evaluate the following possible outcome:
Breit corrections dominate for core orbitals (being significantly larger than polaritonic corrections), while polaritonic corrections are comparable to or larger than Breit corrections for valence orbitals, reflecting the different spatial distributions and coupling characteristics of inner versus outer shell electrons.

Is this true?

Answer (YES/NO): YES